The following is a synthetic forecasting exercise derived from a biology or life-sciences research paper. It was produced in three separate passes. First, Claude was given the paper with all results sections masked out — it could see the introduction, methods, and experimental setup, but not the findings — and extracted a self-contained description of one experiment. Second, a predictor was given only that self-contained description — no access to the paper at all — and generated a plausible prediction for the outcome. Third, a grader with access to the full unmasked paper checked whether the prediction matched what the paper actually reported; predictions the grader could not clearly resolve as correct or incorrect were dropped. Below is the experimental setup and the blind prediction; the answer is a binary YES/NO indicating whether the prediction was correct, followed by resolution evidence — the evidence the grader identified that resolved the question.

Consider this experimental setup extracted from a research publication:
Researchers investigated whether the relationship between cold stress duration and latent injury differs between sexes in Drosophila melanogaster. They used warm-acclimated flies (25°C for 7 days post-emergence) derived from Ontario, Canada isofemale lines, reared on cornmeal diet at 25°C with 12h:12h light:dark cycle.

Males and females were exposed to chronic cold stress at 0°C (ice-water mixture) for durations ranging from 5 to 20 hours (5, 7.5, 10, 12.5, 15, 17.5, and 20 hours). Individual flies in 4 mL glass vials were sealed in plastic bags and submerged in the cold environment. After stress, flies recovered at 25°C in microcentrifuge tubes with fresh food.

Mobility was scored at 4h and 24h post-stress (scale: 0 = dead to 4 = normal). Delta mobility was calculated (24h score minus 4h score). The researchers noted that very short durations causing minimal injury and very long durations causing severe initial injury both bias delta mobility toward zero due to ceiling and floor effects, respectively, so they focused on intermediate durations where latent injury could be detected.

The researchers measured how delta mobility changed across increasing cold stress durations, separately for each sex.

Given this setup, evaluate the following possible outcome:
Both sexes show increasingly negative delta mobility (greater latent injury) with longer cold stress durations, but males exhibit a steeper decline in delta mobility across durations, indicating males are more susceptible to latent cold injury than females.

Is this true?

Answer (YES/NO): NO